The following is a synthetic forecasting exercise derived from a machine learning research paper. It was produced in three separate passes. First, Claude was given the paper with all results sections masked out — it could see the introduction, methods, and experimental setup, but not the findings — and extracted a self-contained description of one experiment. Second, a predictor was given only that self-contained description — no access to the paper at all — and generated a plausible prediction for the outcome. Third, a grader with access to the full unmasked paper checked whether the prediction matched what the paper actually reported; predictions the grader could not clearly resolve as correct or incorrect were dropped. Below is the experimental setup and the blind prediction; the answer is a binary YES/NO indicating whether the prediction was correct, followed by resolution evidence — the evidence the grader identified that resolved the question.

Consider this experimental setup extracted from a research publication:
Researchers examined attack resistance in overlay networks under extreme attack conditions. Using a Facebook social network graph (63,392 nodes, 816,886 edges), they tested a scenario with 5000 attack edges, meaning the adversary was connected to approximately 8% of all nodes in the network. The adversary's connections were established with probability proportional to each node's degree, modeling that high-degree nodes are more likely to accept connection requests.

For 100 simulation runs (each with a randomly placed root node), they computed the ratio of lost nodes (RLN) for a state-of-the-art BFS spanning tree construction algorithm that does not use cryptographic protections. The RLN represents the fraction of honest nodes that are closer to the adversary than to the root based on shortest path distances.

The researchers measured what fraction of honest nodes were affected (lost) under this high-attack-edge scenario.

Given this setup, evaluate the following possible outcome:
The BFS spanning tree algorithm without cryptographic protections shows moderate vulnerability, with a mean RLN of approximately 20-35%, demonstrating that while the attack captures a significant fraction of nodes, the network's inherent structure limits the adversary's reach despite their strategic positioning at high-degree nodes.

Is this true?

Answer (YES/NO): NO